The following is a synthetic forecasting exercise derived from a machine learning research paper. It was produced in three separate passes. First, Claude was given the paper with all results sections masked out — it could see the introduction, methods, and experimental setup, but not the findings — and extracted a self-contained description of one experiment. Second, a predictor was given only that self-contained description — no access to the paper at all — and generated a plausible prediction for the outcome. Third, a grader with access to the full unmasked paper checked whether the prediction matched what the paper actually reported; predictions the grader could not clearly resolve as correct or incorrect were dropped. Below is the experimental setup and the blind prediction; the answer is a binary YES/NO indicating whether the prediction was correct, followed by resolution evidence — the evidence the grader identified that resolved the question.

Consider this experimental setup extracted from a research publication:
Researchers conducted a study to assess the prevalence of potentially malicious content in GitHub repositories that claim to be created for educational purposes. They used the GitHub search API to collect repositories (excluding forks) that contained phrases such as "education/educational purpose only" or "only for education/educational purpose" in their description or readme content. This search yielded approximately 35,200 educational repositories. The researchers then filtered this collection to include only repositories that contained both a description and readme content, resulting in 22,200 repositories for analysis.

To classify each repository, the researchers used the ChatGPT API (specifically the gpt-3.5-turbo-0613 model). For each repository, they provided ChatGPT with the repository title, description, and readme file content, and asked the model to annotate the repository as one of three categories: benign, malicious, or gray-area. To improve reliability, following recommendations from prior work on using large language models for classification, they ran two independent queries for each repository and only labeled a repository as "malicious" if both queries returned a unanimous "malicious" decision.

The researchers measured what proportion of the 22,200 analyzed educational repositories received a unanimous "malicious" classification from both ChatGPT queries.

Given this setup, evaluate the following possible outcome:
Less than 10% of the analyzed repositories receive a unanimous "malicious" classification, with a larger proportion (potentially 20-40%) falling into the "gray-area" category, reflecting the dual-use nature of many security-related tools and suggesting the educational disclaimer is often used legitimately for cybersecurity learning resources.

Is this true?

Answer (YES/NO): NO